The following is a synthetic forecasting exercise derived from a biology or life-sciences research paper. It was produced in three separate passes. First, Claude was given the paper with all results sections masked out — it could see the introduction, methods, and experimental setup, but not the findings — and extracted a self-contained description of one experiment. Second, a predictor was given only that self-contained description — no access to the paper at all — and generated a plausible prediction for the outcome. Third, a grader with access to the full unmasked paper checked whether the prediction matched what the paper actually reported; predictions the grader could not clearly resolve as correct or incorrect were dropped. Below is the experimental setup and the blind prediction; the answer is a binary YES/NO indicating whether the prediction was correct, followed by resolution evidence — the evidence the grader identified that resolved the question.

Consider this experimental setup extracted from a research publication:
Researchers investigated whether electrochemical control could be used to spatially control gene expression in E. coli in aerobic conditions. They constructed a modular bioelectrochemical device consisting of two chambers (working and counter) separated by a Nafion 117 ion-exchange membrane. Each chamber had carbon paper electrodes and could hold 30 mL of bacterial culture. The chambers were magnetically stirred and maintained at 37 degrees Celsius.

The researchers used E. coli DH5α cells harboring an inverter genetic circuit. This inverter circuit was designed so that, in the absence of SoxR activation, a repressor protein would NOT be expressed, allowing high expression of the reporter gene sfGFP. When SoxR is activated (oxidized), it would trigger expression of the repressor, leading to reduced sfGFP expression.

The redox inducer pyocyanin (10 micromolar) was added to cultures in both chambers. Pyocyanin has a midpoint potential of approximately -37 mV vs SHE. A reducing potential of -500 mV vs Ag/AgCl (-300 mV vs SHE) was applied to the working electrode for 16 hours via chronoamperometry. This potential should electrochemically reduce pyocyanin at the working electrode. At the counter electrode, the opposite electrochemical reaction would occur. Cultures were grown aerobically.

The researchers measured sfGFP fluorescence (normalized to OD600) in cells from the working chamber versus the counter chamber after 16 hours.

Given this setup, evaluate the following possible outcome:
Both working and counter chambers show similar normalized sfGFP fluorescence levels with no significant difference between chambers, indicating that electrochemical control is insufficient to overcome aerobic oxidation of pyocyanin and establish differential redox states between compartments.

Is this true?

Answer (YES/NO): NO